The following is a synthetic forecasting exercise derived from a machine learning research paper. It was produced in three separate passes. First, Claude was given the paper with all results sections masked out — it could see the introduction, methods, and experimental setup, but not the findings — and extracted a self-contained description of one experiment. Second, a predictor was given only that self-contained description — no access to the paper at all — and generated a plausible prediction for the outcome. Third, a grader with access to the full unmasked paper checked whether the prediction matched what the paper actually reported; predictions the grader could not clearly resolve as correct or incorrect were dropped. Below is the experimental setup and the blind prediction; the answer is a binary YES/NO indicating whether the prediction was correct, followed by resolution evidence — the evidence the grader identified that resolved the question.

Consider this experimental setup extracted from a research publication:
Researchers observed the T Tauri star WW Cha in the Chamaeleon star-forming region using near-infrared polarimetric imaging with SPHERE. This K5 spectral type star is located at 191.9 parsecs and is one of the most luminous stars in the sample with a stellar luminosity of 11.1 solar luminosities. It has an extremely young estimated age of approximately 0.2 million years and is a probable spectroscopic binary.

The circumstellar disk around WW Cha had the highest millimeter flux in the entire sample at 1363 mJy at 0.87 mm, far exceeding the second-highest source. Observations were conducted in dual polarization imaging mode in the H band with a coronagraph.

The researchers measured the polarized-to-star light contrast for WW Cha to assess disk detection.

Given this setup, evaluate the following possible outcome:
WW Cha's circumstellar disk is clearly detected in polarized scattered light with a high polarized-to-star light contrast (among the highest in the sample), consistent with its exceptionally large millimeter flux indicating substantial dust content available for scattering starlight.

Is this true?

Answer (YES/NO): NO